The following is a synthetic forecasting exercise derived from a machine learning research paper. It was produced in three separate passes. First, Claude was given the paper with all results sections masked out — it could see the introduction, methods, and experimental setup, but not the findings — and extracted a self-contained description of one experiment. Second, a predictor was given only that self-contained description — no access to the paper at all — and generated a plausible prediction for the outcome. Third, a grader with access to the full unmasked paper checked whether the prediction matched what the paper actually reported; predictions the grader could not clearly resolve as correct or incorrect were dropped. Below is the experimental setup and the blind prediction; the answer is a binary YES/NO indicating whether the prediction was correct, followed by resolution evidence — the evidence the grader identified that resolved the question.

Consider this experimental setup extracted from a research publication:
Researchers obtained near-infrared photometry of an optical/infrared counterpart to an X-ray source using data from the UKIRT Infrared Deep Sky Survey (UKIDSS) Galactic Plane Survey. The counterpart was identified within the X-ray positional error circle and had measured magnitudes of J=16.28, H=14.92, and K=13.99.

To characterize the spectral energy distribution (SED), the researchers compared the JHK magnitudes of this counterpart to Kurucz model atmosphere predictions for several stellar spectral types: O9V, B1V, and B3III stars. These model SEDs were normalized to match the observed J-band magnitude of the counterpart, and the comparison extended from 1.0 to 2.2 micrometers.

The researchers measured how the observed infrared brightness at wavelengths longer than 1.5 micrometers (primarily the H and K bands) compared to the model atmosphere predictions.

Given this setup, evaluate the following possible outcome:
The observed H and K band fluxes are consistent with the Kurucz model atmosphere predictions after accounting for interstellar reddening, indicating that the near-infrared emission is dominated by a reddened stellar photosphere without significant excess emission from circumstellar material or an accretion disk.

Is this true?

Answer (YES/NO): NO